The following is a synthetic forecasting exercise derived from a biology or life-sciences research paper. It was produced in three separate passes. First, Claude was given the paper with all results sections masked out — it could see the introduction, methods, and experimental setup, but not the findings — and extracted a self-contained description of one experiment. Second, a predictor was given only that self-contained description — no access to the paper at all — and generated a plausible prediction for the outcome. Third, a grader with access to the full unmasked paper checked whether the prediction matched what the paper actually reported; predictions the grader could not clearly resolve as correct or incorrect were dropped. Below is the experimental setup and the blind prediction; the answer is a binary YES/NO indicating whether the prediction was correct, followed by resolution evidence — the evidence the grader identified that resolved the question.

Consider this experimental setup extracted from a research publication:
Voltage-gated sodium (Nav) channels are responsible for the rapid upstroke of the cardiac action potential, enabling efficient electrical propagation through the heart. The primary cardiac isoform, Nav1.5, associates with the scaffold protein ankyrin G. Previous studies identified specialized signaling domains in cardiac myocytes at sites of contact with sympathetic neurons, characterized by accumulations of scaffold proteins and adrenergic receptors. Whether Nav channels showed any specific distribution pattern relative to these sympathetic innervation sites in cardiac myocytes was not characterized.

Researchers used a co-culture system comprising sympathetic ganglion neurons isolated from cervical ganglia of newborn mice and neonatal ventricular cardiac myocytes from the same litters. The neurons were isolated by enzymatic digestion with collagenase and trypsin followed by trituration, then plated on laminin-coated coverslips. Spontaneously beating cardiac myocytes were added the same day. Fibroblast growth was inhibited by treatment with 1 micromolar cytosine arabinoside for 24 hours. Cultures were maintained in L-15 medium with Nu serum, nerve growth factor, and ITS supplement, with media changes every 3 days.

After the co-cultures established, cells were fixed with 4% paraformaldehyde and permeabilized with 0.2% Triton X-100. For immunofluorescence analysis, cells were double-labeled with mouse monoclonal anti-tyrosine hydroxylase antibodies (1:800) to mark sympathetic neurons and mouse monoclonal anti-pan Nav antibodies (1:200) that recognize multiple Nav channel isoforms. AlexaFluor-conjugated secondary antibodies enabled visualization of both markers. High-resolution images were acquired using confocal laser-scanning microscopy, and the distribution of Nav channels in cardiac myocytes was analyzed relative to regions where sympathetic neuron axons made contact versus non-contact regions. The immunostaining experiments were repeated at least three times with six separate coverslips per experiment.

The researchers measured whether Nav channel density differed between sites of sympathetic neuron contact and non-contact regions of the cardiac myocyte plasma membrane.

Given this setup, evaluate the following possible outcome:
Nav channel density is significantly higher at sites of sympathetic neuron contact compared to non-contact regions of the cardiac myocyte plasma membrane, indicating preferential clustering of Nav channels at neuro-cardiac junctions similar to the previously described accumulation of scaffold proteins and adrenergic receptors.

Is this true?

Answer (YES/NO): YES